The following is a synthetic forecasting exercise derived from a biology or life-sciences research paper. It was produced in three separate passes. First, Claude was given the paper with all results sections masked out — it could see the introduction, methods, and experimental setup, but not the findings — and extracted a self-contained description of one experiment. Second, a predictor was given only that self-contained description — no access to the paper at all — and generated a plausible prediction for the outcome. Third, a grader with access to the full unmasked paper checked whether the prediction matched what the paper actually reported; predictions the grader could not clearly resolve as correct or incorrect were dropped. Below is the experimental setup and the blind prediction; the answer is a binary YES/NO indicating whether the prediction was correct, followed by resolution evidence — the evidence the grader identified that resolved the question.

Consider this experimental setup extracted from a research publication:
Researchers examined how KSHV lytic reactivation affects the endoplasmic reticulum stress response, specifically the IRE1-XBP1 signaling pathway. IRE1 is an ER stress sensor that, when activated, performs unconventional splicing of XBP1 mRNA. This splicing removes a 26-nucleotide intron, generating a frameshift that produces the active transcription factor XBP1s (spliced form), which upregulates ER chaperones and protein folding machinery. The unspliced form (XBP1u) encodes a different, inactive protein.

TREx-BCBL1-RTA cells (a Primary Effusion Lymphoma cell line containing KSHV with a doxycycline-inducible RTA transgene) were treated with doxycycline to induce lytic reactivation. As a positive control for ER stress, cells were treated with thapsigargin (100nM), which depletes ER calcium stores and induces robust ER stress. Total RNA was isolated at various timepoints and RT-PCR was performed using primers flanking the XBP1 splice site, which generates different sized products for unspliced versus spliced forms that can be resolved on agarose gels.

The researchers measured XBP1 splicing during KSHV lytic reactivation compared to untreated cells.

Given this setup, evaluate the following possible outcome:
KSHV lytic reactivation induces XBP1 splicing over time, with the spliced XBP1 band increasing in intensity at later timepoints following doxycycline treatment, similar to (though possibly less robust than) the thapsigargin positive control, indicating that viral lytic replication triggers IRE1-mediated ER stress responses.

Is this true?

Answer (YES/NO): NO